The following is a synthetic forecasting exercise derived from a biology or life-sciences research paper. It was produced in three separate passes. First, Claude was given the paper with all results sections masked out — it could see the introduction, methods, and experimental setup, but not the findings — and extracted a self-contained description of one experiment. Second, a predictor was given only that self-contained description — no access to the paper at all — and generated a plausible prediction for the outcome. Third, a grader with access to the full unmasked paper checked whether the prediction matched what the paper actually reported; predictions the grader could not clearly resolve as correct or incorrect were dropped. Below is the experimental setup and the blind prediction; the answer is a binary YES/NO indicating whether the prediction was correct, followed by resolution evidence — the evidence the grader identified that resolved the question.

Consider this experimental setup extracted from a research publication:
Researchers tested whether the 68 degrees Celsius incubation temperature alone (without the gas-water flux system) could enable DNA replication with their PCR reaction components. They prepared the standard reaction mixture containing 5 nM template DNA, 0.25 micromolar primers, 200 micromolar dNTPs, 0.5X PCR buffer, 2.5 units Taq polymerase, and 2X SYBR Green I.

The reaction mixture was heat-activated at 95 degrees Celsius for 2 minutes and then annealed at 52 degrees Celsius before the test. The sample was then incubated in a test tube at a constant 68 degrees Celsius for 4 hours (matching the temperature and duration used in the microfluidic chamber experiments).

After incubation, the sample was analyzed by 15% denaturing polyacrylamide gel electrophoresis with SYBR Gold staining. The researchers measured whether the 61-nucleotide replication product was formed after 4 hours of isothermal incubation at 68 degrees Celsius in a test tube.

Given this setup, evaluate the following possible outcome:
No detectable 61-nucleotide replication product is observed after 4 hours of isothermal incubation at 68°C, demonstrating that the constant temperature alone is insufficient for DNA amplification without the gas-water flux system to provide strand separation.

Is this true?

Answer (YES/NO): YES